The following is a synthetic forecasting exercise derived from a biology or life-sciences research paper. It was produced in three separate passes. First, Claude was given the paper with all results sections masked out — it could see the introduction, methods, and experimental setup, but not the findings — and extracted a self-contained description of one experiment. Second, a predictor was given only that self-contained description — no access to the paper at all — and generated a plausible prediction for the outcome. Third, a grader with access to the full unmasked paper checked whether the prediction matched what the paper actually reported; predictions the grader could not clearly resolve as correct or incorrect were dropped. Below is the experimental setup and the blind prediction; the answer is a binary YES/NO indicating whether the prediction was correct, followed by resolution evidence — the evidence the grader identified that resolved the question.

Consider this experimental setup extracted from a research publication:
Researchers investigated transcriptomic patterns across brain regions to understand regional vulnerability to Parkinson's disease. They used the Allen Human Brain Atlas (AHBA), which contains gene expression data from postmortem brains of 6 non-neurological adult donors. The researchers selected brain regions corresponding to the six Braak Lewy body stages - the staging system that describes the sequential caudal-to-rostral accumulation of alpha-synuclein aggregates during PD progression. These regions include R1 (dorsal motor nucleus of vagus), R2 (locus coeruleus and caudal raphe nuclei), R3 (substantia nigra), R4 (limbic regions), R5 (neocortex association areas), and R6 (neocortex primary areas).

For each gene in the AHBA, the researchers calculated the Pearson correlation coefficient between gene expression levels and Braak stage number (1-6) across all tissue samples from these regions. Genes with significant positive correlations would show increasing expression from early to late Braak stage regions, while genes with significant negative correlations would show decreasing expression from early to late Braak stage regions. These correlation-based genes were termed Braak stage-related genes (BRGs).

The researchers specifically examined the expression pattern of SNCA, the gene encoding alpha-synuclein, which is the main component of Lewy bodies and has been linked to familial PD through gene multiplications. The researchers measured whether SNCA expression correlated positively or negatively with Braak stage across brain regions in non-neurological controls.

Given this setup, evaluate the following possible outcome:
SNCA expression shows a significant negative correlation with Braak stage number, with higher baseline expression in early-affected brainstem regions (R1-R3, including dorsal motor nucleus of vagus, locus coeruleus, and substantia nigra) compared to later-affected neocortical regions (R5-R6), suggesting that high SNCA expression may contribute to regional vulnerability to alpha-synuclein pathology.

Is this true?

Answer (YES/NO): NO